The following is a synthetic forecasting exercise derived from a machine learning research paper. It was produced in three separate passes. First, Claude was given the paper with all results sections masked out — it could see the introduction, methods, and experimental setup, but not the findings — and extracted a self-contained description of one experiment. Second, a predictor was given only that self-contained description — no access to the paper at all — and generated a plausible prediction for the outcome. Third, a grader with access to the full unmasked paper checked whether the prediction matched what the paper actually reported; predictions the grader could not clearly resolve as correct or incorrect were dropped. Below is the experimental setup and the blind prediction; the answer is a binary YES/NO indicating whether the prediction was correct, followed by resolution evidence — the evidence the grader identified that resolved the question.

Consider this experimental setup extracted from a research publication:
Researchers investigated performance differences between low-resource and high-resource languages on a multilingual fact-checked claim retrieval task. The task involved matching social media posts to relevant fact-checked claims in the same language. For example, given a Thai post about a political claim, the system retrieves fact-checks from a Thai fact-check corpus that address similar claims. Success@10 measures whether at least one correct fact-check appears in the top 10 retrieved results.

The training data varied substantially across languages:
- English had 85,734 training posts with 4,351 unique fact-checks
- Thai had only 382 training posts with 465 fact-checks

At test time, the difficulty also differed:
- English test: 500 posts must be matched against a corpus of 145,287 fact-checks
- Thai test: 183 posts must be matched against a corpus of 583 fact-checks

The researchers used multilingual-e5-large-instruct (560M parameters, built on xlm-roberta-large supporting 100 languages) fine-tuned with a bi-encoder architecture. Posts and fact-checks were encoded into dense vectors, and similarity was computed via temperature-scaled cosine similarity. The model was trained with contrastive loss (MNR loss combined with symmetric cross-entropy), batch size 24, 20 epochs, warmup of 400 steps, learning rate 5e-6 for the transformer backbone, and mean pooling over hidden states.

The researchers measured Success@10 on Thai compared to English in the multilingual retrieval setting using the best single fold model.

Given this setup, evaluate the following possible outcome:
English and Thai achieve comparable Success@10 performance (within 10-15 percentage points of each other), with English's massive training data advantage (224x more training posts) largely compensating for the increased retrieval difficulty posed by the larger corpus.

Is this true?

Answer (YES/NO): YES